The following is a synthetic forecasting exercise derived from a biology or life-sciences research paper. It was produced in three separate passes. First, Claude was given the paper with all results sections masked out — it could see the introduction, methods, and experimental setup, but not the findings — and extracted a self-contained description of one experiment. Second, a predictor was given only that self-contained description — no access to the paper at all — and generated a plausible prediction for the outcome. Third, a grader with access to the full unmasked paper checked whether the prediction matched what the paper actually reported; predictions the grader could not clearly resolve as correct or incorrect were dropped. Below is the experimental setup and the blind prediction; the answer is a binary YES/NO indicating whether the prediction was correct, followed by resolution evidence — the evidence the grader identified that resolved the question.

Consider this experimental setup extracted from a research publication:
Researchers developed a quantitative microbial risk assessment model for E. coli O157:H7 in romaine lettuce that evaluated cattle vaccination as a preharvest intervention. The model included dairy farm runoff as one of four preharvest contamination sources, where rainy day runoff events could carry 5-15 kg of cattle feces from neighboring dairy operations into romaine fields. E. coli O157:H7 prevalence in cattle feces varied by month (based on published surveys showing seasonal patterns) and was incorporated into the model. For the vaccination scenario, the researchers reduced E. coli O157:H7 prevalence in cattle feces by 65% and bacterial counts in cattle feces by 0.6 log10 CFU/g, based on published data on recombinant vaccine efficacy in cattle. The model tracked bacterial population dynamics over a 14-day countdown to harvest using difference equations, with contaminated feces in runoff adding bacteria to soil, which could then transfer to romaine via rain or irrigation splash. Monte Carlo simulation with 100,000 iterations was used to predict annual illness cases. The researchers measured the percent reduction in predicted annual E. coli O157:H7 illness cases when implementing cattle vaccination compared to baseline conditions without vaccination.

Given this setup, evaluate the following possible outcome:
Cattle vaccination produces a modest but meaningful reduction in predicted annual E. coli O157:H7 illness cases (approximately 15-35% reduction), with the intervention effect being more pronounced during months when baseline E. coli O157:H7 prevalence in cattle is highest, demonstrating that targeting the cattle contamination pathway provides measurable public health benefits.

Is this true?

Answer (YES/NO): NO